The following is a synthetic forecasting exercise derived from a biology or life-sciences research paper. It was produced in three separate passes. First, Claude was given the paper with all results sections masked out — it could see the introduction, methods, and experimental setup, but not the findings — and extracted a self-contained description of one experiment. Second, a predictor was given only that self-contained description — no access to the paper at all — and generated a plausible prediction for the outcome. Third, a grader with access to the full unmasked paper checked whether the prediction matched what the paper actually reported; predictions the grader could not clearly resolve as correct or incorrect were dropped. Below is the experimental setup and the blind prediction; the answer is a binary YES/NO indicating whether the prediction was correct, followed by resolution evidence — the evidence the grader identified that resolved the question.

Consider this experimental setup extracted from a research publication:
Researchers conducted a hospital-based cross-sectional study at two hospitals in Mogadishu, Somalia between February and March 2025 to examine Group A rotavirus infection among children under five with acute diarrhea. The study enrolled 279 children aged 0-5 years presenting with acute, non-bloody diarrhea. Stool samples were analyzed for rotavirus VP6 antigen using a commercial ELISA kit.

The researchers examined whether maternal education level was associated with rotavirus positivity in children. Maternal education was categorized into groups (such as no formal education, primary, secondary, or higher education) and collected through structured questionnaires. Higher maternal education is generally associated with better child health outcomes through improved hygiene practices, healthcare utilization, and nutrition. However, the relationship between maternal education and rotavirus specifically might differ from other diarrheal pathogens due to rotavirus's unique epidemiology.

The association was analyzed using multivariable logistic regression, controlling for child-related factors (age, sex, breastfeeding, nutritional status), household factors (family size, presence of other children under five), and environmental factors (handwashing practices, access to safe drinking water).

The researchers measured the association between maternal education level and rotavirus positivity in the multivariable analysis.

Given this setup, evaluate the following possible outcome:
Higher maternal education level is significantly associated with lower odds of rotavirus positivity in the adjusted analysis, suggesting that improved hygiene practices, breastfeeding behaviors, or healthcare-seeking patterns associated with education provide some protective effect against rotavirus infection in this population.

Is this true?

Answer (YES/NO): NO